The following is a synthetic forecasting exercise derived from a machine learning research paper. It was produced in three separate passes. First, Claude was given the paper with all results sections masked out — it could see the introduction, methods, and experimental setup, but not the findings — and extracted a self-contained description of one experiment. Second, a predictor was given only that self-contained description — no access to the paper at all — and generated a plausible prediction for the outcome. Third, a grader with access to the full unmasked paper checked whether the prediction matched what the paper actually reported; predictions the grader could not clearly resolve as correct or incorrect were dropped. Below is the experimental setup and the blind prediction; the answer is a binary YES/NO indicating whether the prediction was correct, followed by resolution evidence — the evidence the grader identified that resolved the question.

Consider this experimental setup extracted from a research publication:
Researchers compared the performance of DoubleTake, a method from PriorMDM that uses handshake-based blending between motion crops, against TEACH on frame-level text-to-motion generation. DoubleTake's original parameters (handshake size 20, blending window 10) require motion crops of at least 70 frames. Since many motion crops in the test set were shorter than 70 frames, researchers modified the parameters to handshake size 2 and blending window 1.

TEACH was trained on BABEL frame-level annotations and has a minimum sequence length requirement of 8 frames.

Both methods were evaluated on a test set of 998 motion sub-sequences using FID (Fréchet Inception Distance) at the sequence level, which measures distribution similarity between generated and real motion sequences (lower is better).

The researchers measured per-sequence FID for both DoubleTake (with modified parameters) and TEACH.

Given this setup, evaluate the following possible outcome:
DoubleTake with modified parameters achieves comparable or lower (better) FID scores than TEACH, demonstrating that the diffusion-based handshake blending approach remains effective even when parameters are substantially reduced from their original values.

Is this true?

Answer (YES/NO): NO